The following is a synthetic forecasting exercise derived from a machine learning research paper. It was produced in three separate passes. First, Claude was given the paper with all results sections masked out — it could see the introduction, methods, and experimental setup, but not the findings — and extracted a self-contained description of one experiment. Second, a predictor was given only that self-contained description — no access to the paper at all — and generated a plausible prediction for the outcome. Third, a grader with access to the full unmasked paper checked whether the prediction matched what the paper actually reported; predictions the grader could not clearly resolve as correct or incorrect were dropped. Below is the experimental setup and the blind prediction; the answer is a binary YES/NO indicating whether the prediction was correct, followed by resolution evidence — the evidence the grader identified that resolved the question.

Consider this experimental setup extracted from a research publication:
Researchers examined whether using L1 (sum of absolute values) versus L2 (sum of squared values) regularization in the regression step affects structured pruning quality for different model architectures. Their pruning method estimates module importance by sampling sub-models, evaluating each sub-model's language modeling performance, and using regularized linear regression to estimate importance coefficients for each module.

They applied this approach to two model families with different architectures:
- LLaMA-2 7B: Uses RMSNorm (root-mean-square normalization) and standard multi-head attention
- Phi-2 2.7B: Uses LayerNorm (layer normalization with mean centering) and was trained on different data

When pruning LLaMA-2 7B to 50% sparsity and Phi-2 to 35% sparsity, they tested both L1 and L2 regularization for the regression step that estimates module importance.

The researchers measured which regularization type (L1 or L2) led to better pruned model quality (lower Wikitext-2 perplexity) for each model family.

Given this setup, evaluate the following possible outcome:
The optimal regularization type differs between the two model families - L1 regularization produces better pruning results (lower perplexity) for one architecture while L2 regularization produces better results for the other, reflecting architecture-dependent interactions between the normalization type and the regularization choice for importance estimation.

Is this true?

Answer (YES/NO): YES